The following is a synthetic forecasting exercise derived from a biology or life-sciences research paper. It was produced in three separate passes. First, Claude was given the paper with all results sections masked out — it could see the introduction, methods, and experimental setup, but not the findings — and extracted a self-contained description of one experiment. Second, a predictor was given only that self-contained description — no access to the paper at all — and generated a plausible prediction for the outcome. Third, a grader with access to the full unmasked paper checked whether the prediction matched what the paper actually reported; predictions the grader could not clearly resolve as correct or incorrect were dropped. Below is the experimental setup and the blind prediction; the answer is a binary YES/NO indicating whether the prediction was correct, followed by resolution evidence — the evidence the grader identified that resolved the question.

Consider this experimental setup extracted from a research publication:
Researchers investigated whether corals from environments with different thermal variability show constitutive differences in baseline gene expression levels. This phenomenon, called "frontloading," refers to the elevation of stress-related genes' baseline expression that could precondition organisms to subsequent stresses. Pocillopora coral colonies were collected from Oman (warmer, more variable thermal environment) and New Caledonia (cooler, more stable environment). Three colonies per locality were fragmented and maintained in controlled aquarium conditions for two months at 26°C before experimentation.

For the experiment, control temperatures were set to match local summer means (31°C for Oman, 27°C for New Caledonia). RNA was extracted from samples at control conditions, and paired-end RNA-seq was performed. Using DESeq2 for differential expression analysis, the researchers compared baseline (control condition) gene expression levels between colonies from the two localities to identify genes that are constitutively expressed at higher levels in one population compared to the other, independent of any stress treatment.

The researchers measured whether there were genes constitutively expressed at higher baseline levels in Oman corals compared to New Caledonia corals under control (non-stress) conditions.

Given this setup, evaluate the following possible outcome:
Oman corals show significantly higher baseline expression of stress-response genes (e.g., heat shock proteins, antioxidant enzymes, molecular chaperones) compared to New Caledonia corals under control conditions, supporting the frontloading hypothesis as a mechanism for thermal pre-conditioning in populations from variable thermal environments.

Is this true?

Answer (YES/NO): YES